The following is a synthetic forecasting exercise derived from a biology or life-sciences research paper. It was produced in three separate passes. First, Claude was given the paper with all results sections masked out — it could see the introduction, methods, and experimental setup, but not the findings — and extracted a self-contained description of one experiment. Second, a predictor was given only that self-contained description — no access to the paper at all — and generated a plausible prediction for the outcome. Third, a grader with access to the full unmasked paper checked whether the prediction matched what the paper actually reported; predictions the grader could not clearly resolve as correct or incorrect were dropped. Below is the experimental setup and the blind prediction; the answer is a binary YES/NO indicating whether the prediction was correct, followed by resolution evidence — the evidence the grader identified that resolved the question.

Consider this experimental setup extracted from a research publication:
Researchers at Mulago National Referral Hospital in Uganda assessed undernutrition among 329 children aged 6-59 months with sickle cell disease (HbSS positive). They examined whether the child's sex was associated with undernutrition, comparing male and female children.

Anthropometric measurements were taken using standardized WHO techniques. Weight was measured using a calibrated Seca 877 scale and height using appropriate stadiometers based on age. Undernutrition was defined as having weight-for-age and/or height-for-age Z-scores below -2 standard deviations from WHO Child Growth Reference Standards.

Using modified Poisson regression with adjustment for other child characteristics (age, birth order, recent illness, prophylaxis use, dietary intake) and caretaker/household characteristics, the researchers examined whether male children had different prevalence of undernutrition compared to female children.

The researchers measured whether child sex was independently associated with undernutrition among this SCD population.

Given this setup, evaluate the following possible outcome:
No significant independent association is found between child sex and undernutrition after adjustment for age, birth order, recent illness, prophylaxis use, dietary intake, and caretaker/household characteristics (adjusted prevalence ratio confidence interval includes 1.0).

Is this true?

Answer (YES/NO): YES